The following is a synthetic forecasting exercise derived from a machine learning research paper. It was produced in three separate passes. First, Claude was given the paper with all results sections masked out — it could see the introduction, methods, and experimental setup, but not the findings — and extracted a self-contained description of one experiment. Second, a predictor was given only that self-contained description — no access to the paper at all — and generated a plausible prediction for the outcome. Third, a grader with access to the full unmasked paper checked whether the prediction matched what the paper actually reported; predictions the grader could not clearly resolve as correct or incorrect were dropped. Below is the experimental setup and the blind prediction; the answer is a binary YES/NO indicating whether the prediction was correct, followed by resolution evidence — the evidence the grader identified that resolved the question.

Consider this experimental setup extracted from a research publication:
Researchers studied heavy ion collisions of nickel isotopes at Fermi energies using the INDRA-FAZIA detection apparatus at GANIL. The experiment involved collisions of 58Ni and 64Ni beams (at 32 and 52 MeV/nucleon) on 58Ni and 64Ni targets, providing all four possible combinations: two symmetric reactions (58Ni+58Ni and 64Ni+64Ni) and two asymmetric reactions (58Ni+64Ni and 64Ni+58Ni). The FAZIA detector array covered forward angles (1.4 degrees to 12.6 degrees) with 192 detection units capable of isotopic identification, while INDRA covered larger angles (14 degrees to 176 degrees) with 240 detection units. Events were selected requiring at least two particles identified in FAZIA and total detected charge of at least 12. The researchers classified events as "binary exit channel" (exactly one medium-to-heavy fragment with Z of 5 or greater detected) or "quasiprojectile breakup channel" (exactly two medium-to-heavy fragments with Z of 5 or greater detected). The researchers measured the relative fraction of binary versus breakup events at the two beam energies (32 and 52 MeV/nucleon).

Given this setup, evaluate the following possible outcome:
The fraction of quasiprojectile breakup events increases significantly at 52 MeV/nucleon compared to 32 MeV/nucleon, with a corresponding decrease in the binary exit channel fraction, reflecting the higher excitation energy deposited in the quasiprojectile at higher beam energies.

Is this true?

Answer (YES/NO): NO